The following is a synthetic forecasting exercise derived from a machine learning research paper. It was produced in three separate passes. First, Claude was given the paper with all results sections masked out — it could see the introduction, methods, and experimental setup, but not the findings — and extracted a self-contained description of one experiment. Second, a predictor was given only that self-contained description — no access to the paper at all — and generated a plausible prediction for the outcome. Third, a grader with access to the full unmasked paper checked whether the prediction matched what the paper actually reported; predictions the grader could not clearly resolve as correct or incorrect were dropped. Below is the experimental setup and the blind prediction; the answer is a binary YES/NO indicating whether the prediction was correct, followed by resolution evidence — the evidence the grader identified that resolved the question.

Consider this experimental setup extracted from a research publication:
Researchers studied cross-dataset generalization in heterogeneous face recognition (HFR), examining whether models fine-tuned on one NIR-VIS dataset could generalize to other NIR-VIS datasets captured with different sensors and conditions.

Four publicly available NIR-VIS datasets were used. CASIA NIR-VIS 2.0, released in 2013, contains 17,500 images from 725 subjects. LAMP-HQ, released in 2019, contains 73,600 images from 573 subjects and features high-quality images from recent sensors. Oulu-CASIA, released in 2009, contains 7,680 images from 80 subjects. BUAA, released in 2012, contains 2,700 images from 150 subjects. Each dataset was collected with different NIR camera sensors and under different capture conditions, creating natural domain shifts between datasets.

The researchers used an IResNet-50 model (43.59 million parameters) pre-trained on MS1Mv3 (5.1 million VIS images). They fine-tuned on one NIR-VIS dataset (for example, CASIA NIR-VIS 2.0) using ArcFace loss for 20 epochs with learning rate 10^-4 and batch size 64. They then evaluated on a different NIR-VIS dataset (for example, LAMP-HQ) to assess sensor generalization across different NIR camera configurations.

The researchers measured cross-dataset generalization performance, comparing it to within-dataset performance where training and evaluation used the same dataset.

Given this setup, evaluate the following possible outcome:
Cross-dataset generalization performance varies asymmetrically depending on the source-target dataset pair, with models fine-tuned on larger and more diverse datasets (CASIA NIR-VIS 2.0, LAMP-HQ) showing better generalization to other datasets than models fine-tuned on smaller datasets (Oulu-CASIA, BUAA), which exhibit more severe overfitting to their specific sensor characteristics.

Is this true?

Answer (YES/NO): NO